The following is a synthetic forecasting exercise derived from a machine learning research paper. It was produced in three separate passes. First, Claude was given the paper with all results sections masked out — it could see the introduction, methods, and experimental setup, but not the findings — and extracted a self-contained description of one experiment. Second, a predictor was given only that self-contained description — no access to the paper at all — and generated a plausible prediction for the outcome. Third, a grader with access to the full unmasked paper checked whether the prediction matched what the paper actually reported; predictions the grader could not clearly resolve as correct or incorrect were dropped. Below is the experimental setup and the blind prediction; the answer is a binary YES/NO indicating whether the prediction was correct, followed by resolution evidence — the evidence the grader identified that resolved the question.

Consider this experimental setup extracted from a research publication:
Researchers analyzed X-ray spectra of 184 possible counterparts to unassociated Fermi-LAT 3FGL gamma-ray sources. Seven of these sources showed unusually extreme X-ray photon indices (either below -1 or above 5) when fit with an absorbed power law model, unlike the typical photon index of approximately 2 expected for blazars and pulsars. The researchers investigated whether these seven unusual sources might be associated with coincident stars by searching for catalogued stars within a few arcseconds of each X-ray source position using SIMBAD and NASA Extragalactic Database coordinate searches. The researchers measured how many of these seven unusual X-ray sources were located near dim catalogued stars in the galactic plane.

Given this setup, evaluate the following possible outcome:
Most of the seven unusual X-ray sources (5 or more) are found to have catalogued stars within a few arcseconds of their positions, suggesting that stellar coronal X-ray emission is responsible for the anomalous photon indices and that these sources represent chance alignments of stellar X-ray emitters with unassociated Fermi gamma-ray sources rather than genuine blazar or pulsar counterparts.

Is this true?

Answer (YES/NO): YES